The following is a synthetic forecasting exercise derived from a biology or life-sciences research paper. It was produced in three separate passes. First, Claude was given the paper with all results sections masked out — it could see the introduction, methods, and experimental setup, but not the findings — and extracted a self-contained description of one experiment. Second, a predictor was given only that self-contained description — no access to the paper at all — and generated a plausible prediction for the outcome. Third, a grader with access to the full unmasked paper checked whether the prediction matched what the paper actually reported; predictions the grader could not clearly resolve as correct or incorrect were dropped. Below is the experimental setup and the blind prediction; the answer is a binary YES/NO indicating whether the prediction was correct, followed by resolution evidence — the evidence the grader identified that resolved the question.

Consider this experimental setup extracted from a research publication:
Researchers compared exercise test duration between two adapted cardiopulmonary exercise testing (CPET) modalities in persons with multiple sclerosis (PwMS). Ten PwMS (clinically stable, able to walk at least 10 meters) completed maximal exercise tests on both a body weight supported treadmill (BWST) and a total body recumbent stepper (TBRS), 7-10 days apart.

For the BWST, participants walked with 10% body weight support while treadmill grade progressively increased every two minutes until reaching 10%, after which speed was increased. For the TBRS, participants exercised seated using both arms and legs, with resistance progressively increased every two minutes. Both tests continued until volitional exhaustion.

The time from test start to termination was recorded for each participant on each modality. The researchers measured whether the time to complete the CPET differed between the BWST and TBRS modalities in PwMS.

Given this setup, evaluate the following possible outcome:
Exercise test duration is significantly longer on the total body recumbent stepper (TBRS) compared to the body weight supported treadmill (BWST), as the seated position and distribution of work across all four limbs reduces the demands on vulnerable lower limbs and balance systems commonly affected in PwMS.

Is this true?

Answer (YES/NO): NO